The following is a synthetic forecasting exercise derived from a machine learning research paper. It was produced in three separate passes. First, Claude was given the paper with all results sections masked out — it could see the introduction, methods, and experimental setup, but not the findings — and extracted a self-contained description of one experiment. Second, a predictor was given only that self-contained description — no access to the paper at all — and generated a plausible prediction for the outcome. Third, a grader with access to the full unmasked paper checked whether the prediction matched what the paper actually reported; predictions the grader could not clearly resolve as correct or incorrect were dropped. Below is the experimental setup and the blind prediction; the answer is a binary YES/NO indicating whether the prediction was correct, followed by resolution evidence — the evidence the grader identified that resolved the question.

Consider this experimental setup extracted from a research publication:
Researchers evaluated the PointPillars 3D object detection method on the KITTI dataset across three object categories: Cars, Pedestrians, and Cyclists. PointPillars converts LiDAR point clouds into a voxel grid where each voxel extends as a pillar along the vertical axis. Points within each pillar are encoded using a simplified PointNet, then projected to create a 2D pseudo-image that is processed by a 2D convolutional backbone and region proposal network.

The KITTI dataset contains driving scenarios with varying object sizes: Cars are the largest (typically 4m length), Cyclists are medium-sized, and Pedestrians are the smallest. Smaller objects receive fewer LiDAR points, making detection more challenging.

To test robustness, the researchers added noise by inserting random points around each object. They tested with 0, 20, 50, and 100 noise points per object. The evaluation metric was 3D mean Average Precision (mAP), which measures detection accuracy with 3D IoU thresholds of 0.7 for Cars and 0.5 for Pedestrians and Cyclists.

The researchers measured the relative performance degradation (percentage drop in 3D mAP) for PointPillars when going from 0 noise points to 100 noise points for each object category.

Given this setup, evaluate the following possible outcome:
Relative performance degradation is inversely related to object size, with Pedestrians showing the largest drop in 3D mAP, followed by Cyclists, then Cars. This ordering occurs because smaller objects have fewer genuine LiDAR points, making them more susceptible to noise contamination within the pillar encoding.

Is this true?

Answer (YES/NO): YES